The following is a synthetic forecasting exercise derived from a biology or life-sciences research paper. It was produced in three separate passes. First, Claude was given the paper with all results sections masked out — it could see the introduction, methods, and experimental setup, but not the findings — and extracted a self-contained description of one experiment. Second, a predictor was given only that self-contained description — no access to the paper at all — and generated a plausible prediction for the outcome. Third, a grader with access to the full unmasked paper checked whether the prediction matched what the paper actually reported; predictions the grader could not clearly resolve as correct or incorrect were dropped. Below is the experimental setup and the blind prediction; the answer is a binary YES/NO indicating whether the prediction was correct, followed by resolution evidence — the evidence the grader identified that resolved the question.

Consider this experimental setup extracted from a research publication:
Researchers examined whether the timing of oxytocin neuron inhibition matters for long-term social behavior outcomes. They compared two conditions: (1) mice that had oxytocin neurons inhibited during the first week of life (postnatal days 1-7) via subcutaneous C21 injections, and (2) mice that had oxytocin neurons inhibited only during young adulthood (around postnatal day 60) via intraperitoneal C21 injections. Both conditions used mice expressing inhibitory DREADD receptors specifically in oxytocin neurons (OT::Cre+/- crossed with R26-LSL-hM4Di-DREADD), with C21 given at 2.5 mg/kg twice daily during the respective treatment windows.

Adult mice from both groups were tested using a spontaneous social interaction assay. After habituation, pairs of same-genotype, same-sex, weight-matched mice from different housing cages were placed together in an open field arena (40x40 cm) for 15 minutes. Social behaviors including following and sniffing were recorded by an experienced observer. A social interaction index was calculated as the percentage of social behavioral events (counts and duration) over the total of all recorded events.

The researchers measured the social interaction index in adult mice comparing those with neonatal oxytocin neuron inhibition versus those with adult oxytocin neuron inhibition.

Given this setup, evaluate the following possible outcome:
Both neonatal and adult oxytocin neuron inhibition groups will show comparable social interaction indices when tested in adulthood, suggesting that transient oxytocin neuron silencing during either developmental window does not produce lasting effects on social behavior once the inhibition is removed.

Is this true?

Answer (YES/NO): NO